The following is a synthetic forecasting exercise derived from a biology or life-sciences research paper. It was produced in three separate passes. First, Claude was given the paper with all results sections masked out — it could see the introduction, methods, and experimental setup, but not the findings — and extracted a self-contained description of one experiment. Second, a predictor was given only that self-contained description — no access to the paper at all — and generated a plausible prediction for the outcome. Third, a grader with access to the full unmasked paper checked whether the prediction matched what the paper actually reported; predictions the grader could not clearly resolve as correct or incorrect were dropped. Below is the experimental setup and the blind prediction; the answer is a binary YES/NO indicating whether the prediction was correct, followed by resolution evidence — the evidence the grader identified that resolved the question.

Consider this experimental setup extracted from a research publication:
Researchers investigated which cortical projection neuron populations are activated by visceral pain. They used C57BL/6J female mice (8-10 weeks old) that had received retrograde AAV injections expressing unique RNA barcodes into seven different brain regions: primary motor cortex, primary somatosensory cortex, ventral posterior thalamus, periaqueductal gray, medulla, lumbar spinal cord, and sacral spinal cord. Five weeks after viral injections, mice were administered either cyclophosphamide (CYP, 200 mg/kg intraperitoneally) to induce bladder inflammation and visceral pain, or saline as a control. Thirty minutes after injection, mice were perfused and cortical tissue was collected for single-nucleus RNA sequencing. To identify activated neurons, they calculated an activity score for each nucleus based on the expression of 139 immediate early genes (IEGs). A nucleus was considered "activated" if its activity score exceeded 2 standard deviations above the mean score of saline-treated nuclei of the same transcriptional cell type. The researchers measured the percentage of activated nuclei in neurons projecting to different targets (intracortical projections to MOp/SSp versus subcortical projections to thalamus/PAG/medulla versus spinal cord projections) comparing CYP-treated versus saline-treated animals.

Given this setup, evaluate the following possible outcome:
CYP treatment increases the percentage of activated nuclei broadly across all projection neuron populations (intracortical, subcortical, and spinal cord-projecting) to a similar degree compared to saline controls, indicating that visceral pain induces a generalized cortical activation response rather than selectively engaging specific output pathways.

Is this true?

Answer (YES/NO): NO